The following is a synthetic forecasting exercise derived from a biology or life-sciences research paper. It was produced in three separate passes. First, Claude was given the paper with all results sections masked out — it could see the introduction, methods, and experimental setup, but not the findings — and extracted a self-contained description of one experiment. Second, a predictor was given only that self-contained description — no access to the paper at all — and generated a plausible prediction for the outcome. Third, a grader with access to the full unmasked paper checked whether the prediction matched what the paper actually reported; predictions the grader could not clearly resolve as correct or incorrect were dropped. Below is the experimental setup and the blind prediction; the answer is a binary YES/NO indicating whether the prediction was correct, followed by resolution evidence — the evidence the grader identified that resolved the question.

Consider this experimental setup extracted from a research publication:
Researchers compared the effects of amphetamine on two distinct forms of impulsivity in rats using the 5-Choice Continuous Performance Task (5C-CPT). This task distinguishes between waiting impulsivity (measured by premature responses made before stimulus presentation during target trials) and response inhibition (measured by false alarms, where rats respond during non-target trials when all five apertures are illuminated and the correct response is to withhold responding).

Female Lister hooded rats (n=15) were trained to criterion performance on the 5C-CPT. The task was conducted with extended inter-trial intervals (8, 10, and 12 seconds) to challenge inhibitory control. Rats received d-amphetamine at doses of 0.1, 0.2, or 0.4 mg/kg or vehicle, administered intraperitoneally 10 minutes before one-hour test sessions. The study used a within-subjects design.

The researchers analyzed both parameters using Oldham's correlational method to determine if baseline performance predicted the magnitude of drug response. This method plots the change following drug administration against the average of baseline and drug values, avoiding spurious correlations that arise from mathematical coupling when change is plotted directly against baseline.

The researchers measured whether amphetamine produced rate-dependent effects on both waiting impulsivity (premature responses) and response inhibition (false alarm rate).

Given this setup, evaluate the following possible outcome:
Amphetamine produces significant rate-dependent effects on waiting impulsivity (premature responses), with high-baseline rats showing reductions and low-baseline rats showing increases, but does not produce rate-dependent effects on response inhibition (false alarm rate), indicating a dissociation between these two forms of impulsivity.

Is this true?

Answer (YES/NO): NO